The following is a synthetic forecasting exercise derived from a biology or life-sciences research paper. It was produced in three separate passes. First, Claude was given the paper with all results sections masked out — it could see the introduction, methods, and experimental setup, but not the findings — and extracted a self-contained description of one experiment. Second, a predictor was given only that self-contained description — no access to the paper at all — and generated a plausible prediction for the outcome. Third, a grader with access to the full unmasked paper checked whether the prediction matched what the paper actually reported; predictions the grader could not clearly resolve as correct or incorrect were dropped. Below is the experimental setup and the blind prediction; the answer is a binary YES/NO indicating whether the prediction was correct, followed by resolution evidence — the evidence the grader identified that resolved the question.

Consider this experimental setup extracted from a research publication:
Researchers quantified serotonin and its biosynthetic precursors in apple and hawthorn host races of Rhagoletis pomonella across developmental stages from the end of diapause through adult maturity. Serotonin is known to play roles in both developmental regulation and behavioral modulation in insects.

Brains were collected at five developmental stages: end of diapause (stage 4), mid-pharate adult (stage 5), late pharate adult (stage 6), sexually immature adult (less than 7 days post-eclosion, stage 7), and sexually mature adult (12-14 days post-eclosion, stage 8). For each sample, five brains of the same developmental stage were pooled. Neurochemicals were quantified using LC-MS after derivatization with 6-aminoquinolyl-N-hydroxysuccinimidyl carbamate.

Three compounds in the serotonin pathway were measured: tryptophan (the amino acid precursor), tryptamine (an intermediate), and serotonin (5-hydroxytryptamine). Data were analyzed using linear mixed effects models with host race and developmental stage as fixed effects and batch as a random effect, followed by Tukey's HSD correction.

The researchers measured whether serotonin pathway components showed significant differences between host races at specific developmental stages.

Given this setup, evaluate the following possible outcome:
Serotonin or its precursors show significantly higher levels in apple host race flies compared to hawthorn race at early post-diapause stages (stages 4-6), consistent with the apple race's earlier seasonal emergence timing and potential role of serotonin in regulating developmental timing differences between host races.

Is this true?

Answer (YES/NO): NO